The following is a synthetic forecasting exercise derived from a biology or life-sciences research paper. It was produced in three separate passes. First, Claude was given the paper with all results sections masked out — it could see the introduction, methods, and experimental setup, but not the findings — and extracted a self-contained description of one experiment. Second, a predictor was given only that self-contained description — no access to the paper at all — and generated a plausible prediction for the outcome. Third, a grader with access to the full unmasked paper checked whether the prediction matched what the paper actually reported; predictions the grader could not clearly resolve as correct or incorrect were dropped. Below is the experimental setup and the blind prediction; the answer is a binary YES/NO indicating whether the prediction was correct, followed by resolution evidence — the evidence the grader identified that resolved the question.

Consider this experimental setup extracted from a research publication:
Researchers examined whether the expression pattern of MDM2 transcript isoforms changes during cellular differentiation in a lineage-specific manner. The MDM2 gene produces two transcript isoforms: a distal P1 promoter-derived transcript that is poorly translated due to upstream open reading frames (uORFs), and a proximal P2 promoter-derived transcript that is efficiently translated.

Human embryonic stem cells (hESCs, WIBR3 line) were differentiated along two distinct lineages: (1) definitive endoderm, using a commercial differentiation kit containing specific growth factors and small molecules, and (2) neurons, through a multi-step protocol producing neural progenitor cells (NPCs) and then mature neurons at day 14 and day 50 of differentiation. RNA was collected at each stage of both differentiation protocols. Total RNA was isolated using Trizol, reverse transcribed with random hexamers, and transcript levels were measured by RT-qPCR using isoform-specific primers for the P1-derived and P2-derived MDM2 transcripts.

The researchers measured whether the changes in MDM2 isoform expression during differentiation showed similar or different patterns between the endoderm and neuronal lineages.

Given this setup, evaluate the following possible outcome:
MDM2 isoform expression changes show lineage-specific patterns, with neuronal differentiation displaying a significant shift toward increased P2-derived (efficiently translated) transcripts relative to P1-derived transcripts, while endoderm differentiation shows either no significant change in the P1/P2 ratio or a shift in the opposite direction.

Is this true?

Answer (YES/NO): NO